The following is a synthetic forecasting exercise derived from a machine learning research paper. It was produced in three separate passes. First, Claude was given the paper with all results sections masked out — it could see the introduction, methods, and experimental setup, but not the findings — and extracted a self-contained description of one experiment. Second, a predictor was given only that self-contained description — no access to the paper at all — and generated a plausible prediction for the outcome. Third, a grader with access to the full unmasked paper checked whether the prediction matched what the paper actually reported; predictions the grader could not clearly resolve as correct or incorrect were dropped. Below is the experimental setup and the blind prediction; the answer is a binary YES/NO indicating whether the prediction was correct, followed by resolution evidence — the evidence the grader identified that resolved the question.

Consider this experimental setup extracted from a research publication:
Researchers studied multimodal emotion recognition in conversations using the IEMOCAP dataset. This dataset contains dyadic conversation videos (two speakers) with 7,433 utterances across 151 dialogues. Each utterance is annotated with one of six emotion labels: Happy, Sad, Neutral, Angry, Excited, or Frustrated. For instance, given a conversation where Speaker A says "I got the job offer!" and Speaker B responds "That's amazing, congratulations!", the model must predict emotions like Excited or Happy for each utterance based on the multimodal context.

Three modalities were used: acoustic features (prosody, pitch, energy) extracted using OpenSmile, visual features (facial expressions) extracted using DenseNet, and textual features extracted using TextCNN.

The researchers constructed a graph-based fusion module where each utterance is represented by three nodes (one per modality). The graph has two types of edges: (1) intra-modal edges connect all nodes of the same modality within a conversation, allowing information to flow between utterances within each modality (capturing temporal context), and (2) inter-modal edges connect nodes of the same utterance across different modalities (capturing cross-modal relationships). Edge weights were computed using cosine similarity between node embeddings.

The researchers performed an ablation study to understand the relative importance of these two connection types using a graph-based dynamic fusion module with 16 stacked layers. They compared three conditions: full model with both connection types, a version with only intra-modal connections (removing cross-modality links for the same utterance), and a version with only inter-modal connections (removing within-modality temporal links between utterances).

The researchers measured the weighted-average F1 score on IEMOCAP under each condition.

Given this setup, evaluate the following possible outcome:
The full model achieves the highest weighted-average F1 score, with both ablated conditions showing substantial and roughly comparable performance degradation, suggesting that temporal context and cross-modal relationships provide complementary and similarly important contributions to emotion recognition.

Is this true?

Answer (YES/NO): NO